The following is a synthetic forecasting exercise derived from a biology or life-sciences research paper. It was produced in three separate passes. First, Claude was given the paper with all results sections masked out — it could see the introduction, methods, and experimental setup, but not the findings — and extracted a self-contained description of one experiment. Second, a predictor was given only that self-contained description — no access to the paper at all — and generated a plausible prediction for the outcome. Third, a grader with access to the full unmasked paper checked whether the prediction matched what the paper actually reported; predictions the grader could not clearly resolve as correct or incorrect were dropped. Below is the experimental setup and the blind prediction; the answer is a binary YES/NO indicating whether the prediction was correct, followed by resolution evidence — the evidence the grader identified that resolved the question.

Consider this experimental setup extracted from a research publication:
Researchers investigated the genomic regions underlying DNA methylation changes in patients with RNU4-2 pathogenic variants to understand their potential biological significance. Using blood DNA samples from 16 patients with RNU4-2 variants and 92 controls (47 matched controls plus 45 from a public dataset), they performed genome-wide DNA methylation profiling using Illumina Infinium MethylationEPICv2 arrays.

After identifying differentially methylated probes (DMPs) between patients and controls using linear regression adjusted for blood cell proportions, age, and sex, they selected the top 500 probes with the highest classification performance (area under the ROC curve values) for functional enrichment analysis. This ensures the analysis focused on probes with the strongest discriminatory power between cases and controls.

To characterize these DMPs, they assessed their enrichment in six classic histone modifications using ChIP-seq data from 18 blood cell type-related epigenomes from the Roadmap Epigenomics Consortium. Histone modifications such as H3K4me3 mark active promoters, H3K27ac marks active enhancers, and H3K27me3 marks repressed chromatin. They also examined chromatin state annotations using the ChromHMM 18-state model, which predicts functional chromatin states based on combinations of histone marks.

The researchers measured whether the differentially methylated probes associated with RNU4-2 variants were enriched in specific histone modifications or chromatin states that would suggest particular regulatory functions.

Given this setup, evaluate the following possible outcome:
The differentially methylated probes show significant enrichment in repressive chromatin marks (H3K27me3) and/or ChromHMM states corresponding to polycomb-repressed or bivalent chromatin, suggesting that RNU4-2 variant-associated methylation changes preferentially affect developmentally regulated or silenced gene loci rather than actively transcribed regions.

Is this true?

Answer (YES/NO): YES